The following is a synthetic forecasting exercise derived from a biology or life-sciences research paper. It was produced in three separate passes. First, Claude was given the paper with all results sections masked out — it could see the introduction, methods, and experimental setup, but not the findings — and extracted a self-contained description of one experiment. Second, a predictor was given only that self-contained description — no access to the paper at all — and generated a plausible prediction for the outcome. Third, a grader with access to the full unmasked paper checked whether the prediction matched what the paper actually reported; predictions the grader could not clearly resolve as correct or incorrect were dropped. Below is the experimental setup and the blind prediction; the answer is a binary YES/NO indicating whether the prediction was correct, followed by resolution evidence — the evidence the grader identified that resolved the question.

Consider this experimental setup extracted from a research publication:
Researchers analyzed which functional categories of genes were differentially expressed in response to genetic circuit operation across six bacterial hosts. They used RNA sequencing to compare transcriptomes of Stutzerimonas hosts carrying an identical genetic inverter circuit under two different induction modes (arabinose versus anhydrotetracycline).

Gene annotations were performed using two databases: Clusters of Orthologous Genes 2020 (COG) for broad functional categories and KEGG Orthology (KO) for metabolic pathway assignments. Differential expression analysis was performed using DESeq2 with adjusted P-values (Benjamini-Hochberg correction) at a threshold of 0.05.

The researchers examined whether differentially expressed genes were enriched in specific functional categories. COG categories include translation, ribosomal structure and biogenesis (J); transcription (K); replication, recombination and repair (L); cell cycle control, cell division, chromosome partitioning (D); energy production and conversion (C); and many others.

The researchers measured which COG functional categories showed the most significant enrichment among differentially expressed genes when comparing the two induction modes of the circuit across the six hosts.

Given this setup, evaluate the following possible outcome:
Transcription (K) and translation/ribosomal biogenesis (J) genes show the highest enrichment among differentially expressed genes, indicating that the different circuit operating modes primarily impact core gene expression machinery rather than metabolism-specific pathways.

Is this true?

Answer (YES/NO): NO